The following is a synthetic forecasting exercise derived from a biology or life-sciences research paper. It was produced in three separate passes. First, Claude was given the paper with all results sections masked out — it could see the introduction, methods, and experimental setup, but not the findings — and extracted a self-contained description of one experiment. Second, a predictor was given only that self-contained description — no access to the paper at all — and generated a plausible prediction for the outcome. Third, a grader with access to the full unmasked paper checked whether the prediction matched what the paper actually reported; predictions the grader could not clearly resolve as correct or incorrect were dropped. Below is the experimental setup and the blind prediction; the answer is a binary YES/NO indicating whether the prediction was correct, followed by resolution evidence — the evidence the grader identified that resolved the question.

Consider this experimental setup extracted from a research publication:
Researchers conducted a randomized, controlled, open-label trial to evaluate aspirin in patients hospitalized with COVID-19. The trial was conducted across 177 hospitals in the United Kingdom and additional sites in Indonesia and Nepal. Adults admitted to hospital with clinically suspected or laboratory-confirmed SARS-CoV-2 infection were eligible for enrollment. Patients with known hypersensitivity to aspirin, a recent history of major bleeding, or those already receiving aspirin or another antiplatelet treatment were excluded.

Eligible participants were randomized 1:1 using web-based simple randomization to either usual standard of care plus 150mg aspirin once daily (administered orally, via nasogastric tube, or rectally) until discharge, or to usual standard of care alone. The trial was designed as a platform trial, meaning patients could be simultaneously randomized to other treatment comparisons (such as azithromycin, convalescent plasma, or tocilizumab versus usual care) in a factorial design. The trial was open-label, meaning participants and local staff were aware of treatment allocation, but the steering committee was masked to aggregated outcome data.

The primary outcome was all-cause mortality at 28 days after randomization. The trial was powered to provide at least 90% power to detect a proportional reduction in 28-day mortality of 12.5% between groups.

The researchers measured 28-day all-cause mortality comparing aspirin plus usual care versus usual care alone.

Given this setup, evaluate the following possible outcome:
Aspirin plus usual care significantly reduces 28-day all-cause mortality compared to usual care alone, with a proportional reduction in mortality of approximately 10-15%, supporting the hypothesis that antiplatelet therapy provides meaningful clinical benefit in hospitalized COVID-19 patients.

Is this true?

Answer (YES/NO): NO